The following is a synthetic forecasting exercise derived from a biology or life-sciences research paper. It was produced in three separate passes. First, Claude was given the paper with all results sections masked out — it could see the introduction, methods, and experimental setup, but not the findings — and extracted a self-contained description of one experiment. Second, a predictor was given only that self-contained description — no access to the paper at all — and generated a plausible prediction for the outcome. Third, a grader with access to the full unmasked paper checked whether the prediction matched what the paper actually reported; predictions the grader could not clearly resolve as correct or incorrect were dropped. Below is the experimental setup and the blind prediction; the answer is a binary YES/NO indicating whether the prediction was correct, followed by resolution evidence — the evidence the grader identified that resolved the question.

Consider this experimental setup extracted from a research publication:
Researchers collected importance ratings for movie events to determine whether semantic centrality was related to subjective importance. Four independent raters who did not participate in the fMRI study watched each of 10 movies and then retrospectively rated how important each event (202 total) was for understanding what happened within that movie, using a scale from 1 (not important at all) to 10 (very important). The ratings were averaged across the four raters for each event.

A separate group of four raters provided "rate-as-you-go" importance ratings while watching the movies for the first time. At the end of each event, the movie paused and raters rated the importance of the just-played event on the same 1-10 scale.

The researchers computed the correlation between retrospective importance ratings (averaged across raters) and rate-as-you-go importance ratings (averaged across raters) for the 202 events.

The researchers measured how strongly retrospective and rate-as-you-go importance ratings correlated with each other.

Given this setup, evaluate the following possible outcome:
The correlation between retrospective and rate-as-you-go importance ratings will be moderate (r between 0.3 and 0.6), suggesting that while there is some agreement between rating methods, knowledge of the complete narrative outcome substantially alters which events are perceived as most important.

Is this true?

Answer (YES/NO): NO